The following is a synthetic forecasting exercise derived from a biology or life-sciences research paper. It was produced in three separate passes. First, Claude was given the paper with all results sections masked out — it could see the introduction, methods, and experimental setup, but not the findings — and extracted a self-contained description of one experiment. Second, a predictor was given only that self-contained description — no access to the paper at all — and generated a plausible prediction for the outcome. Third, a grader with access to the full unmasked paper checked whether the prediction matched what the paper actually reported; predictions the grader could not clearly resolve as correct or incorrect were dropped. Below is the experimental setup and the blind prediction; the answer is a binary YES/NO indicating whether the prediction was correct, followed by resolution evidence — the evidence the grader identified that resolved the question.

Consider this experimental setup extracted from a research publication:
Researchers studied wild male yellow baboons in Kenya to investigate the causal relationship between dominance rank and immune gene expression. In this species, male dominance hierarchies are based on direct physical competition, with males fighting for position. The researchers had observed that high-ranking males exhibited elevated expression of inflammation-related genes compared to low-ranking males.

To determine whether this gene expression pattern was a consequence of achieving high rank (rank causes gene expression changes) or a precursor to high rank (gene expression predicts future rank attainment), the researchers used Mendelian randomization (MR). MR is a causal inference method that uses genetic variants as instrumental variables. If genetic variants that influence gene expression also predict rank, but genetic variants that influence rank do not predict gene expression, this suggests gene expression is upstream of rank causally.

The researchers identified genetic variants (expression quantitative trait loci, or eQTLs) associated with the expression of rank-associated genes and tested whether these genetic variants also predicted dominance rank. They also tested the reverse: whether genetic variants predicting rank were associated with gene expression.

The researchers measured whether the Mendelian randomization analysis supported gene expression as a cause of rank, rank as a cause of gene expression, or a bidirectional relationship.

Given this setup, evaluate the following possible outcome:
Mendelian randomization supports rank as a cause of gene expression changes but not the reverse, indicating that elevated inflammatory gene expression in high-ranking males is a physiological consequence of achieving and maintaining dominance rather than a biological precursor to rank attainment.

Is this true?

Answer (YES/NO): NO